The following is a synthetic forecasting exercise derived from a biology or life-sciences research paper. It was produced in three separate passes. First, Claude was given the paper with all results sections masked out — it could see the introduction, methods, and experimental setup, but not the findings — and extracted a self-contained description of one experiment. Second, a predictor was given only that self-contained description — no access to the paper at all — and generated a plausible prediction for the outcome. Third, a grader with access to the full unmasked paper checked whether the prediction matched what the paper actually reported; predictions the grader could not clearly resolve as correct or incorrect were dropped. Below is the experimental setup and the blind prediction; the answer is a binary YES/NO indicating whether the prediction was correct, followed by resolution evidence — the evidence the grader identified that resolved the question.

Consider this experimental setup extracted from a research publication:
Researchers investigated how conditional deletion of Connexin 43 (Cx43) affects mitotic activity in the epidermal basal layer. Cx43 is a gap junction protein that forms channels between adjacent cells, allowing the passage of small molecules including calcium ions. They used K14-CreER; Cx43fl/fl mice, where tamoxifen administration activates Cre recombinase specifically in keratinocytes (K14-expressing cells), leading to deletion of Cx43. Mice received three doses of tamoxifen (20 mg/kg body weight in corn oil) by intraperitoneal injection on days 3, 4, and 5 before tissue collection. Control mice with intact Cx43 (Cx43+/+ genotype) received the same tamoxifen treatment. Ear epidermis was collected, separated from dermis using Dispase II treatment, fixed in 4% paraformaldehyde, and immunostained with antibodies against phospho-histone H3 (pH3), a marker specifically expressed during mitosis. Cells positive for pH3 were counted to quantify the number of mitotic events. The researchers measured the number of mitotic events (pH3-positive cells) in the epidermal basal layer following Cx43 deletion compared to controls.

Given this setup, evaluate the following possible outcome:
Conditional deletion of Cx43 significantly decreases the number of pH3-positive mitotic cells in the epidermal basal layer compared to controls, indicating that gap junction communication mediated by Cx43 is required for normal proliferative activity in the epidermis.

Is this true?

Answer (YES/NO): YES